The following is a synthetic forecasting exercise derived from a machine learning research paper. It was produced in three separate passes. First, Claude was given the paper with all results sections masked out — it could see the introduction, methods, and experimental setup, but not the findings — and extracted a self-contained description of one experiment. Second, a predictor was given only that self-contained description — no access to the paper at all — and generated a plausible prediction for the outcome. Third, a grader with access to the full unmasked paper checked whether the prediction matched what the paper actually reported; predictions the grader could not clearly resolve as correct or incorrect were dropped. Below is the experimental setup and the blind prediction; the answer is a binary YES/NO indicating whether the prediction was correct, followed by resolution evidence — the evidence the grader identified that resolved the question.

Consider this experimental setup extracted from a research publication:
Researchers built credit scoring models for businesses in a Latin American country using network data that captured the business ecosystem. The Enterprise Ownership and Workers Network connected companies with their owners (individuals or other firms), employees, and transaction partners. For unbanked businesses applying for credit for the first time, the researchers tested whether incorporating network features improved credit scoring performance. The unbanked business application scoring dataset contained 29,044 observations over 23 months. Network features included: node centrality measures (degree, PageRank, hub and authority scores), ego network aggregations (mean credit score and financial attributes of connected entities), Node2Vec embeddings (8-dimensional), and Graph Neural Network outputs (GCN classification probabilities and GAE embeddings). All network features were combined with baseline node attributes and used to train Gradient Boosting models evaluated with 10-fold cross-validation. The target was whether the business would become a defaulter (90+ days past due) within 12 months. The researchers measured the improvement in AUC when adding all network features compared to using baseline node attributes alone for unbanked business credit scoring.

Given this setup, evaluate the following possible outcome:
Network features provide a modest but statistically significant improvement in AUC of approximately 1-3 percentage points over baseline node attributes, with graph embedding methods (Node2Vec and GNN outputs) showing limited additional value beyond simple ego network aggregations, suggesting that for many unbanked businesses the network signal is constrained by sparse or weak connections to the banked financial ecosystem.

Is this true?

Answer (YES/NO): NO